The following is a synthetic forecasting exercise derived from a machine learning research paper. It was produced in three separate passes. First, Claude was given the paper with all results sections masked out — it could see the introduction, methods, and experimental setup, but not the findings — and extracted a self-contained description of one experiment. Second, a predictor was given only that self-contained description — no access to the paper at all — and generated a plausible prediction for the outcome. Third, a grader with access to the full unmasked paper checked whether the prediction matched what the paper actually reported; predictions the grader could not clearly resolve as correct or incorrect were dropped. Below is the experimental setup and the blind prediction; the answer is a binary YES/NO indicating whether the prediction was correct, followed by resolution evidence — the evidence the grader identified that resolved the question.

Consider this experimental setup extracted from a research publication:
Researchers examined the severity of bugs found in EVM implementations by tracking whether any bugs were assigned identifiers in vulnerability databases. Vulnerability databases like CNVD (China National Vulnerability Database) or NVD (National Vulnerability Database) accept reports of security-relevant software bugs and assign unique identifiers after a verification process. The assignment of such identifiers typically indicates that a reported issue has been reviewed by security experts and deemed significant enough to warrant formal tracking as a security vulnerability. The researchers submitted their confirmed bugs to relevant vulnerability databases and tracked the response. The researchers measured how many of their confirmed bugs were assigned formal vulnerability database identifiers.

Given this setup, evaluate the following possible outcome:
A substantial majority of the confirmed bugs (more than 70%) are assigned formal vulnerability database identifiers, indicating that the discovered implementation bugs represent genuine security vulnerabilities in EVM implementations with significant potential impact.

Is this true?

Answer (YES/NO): NO